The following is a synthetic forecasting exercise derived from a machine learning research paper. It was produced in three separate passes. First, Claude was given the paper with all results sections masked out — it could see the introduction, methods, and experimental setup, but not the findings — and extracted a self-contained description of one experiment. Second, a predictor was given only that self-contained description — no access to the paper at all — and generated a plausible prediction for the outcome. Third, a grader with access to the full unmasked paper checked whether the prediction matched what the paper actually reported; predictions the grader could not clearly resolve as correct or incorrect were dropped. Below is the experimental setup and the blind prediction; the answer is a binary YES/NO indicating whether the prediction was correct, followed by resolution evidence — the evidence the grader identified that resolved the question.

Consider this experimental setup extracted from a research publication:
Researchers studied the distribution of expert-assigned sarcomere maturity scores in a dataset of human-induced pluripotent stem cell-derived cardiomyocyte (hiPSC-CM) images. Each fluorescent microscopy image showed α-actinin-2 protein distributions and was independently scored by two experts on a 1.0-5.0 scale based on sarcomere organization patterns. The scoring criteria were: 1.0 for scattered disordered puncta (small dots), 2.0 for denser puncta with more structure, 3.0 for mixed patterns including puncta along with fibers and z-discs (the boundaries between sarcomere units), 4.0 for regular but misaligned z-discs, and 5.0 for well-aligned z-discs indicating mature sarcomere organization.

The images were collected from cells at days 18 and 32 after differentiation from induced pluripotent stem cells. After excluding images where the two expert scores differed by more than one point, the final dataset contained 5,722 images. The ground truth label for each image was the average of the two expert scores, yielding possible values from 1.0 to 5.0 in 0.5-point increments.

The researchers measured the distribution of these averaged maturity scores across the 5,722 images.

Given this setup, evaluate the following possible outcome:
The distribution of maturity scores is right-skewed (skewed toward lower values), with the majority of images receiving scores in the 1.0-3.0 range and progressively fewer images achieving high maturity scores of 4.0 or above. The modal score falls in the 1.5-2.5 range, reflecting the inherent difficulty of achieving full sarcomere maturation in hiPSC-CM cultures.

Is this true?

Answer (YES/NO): NO